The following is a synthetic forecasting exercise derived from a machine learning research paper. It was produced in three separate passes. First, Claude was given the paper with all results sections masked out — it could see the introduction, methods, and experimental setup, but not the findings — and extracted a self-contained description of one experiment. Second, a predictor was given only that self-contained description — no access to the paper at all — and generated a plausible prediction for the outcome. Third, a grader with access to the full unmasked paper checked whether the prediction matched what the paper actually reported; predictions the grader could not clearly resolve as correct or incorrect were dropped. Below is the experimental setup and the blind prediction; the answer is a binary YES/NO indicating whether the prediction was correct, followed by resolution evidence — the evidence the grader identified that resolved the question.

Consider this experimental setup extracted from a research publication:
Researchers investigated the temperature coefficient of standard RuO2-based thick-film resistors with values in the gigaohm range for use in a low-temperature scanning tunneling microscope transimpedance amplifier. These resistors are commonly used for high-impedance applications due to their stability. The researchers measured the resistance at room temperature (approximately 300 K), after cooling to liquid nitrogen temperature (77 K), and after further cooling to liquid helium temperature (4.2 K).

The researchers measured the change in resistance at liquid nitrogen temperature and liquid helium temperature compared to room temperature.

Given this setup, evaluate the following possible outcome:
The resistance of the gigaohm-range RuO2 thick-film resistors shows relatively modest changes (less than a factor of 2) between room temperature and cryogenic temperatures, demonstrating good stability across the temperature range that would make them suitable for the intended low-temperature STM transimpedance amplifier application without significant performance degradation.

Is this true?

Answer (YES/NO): NO